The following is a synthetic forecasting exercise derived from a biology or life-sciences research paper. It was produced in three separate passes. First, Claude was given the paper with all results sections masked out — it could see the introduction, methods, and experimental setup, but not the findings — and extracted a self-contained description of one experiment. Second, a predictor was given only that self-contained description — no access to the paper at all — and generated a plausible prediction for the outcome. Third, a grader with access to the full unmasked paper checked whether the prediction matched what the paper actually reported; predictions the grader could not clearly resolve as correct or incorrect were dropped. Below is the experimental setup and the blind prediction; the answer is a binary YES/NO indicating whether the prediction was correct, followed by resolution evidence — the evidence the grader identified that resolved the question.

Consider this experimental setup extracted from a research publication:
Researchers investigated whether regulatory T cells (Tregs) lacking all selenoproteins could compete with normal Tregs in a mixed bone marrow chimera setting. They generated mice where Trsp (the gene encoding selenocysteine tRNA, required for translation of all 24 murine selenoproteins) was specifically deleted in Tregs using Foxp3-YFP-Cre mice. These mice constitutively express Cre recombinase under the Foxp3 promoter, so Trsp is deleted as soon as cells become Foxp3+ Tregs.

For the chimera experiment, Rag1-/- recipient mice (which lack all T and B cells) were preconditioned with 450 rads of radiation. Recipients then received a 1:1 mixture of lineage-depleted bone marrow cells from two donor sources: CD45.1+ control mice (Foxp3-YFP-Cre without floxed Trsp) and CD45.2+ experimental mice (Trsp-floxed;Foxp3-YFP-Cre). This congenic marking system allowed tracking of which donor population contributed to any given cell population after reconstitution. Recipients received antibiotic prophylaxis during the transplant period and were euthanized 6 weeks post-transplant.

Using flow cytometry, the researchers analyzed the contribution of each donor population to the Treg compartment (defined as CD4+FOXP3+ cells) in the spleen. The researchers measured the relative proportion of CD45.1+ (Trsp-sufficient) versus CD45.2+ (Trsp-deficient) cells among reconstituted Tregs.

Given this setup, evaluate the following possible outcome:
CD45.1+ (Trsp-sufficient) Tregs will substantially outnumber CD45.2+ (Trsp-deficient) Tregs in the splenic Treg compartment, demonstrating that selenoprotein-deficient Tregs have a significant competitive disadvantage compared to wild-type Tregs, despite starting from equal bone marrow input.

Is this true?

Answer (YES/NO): YES